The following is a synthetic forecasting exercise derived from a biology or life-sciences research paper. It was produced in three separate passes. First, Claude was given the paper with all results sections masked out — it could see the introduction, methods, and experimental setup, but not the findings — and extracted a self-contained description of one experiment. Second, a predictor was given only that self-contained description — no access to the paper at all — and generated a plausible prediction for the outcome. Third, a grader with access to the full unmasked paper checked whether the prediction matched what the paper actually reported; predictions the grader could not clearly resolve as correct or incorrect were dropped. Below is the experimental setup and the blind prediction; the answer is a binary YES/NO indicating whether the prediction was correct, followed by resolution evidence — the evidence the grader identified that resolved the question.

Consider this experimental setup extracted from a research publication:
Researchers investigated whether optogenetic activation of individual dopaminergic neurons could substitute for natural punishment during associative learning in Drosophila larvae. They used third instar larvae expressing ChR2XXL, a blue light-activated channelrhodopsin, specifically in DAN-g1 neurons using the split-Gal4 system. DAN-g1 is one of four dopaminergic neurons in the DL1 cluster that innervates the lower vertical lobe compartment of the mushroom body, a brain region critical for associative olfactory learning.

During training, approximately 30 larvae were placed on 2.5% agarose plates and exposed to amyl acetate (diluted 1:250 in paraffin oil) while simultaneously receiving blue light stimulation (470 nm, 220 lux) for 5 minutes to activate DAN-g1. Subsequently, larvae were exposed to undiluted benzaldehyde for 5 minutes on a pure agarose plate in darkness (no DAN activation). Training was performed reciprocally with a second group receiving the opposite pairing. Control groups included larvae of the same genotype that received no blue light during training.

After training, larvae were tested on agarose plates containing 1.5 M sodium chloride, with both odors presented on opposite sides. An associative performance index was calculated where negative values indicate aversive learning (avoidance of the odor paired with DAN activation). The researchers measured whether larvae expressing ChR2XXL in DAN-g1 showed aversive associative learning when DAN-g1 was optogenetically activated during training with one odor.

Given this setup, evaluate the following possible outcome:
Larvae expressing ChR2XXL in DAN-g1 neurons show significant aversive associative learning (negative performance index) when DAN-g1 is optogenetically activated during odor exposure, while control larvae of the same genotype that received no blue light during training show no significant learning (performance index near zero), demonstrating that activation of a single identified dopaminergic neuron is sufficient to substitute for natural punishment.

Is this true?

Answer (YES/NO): YES